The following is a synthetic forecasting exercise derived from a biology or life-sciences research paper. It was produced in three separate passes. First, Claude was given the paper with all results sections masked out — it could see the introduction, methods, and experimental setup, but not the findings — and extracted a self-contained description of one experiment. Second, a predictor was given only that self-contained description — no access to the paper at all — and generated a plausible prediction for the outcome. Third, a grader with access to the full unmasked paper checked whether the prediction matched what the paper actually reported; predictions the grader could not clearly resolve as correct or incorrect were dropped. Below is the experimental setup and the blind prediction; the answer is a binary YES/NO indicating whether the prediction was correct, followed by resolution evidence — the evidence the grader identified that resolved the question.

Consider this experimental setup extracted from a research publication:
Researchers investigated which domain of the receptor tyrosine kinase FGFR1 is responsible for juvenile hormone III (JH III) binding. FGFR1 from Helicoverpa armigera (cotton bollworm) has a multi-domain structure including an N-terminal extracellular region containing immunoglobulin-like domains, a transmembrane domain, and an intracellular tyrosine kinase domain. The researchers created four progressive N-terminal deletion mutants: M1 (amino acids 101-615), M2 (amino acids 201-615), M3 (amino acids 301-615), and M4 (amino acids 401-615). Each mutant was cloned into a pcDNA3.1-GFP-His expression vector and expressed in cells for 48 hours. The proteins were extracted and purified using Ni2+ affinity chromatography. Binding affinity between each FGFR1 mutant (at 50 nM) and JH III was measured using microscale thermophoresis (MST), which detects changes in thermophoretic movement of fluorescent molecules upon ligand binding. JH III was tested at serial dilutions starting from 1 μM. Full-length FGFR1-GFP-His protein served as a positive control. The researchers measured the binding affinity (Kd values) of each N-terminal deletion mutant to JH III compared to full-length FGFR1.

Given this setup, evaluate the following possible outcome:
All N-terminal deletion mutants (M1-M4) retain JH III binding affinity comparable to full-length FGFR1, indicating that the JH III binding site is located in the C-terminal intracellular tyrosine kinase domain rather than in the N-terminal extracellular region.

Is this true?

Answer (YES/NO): NO